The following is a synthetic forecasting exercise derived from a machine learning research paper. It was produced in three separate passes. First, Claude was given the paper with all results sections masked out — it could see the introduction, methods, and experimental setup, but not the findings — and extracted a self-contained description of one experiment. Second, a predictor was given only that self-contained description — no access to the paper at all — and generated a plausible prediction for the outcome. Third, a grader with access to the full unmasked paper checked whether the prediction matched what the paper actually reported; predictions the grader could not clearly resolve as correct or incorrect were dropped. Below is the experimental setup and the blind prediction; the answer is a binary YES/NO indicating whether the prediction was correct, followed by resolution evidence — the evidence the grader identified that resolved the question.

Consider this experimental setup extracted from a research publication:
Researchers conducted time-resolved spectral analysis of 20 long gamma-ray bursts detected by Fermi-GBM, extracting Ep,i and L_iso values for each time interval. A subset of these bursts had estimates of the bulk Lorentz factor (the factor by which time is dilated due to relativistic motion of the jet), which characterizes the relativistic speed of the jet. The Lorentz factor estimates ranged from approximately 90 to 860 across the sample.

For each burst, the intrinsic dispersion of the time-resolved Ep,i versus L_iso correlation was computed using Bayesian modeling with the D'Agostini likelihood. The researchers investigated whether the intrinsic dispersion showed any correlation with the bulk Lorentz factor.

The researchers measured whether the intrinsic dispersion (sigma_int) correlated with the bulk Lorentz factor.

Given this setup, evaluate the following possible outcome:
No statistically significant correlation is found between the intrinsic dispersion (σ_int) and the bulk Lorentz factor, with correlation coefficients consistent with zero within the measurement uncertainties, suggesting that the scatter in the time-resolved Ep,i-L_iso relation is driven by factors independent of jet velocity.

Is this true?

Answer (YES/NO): YES